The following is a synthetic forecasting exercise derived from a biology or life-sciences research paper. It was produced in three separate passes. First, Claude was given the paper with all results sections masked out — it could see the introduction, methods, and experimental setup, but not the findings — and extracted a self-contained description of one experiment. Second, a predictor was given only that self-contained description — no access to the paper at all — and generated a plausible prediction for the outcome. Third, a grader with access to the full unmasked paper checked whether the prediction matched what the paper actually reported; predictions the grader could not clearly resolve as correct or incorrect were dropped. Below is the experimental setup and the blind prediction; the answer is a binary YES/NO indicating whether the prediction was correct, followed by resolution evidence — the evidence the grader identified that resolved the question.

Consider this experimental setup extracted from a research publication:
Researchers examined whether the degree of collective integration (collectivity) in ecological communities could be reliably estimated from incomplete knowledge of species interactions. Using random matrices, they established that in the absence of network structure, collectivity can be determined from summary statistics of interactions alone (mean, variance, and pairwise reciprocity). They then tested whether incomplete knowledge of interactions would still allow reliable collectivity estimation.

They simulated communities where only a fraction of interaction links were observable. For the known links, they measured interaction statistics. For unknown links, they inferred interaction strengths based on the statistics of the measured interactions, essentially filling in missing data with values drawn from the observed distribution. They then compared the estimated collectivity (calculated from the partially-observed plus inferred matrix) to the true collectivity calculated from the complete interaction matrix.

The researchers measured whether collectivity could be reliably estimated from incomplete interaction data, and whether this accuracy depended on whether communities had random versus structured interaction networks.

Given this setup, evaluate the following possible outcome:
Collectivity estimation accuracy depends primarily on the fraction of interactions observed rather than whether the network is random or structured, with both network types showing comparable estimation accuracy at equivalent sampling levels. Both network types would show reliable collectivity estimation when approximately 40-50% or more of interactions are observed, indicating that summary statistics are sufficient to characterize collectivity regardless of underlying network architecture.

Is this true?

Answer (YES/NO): NO